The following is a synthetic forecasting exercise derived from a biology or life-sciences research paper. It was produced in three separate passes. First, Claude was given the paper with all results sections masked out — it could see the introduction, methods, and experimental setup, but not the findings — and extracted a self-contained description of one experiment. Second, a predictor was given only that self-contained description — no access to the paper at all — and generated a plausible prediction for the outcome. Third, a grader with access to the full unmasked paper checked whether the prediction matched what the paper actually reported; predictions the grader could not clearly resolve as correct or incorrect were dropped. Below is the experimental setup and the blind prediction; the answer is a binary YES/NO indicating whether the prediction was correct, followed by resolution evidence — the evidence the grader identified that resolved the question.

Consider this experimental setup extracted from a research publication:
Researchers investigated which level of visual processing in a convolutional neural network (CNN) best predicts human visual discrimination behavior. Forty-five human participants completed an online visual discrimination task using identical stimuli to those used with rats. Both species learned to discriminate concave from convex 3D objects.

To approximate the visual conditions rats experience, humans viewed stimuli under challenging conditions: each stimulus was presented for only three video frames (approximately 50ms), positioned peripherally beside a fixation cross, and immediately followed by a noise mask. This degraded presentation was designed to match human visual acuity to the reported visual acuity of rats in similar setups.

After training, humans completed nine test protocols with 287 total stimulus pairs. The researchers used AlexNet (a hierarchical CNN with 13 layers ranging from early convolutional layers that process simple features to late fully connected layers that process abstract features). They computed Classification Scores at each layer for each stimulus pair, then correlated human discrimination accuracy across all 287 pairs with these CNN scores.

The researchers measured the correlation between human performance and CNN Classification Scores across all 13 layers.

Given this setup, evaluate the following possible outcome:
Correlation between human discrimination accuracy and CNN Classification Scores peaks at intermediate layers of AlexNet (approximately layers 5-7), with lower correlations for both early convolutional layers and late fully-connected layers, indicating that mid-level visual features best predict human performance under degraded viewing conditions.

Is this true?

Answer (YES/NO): NO